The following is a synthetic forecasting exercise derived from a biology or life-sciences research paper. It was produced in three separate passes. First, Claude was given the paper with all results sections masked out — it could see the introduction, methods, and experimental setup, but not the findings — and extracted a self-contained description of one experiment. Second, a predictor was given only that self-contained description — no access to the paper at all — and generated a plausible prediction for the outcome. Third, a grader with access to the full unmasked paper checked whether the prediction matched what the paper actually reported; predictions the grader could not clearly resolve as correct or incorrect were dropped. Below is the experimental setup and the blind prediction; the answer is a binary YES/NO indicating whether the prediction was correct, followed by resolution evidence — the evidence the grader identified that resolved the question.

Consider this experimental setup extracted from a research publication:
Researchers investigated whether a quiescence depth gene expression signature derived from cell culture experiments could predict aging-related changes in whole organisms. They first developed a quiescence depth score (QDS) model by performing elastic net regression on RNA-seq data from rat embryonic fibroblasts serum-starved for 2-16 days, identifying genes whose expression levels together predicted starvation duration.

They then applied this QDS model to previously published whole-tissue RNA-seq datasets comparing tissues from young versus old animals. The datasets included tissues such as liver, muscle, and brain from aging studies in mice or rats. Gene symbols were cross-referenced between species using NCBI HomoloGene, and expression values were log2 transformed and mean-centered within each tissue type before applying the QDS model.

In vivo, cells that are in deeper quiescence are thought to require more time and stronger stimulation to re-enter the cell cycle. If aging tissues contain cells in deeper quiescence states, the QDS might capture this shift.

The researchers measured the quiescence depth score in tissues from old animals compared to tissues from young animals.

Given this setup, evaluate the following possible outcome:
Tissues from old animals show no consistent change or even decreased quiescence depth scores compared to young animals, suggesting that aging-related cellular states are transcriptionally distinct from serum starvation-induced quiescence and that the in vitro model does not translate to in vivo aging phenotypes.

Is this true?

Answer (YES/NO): NO